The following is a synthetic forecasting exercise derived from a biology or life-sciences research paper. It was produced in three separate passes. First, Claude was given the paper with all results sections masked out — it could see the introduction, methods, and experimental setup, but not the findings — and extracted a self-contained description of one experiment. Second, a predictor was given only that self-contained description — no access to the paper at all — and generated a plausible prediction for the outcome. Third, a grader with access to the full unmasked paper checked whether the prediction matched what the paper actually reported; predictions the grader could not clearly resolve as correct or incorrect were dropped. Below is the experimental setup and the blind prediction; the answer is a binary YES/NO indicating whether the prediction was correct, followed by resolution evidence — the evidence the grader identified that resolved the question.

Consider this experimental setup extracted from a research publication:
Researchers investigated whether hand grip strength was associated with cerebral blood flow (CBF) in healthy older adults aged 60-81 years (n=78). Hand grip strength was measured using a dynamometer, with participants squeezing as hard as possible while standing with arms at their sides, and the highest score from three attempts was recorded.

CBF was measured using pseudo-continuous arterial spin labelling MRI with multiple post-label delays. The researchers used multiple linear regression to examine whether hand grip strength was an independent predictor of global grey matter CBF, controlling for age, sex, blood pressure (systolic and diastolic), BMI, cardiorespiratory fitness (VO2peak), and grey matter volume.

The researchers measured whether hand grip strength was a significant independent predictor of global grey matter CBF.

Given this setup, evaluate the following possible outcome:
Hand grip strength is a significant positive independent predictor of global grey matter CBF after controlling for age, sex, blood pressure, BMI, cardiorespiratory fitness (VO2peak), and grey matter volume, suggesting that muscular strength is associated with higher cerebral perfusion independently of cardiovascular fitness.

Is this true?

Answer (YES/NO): NO